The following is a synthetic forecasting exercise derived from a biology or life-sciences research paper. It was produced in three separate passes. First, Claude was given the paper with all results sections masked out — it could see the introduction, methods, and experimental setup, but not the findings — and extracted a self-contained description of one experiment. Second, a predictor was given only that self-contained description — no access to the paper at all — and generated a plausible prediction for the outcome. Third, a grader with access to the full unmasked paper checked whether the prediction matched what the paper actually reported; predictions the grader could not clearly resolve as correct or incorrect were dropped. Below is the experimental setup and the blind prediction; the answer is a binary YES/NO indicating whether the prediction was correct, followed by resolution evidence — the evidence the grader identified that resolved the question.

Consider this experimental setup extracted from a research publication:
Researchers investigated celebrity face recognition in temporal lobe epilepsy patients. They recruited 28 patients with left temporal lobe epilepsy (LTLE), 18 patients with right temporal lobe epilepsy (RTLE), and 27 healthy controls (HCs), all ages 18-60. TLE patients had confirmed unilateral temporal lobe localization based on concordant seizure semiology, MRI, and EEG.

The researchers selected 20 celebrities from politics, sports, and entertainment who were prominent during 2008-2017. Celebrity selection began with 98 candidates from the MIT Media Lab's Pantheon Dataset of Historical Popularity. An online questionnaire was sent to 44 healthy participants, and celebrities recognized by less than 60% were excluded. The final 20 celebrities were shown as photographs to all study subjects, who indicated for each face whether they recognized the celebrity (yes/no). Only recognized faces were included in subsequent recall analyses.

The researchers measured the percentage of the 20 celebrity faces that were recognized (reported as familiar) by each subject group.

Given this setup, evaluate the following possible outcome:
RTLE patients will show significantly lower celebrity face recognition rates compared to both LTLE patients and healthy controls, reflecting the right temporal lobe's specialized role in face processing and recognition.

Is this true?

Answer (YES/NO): NO